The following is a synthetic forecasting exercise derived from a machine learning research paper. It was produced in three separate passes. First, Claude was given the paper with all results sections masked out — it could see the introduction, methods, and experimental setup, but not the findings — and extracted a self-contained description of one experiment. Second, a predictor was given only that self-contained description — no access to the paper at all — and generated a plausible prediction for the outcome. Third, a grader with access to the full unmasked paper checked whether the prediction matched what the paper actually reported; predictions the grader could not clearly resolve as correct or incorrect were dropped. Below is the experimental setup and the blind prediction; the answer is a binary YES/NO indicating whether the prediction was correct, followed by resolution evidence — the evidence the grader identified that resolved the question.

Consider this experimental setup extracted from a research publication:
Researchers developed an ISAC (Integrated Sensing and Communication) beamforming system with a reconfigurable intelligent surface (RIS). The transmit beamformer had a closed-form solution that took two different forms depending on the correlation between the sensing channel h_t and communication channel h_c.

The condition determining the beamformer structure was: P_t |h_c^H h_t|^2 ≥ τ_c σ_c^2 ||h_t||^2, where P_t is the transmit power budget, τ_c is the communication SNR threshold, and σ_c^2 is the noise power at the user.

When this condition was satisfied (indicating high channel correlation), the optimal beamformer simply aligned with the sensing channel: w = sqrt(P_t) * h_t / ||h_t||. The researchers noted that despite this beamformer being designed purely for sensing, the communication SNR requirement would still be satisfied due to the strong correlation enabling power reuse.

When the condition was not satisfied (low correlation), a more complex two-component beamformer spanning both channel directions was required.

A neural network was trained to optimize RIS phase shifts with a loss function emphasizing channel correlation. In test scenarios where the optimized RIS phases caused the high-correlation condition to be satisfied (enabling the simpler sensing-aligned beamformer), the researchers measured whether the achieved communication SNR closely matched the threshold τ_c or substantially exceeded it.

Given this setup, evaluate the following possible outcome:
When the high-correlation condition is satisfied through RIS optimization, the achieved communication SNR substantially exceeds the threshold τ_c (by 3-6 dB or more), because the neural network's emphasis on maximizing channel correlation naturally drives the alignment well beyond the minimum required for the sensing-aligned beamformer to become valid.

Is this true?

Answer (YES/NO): YES